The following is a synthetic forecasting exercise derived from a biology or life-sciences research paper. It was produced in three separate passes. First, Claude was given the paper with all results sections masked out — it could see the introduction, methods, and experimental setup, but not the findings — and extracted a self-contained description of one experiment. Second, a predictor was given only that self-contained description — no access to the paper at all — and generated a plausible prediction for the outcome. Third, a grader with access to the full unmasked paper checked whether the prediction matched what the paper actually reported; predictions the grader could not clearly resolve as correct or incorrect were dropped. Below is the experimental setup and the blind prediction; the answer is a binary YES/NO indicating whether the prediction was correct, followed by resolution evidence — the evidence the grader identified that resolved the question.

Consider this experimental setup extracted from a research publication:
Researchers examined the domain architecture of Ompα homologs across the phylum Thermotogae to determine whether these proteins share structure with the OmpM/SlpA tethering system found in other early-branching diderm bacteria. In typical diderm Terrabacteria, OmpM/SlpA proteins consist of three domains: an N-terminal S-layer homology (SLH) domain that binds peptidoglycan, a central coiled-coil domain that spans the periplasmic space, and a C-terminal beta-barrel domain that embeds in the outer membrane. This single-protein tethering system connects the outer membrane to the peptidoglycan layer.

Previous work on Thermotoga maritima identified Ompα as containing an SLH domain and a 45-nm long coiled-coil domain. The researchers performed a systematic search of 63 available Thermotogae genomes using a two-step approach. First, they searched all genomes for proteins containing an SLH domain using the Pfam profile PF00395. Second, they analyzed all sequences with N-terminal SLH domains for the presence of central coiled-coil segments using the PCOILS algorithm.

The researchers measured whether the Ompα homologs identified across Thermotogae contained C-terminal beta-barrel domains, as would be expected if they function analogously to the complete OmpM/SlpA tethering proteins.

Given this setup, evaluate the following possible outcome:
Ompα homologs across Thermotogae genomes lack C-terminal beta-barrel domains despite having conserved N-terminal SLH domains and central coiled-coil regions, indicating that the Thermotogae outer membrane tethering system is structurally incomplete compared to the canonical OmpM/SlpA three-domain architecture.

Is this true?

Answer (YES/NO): YES